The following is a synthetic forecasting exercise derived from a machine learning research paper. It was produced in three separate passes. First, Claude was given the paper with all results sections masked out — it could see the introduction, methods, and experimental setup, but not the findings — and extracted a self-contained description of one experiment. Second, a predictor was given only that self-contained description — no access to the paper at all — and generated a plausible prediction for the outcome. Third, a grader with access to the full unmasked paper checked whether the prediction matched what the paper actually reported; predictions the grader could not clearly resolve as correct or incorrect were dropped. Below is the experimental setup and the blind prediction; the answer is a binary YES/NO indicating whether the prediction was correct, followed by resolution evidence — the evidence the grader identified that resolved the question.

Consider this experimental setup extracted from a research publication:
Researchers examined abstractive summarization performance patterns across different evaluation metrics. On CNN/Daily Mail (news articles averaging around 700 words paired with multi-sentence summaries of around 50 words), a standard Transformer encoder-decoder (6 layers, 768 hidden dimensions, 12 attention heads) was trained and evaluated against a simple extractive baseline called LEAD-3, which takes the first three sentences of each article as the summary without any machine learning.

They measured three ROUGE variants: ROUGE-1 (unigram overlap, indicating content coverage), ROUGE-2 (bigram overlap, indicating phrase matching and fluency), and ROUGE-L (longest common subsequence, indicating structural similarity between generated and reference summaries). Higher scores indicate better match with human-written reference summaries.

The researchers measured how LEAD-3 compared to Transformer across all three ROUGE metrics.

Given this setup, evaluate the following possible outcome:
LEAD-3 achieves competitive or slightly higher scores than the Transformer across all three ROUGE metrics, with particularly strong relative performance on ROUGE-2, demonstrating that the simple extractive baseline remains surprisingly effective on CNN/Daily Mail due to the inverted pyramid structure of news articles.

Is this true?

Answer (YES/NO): YES